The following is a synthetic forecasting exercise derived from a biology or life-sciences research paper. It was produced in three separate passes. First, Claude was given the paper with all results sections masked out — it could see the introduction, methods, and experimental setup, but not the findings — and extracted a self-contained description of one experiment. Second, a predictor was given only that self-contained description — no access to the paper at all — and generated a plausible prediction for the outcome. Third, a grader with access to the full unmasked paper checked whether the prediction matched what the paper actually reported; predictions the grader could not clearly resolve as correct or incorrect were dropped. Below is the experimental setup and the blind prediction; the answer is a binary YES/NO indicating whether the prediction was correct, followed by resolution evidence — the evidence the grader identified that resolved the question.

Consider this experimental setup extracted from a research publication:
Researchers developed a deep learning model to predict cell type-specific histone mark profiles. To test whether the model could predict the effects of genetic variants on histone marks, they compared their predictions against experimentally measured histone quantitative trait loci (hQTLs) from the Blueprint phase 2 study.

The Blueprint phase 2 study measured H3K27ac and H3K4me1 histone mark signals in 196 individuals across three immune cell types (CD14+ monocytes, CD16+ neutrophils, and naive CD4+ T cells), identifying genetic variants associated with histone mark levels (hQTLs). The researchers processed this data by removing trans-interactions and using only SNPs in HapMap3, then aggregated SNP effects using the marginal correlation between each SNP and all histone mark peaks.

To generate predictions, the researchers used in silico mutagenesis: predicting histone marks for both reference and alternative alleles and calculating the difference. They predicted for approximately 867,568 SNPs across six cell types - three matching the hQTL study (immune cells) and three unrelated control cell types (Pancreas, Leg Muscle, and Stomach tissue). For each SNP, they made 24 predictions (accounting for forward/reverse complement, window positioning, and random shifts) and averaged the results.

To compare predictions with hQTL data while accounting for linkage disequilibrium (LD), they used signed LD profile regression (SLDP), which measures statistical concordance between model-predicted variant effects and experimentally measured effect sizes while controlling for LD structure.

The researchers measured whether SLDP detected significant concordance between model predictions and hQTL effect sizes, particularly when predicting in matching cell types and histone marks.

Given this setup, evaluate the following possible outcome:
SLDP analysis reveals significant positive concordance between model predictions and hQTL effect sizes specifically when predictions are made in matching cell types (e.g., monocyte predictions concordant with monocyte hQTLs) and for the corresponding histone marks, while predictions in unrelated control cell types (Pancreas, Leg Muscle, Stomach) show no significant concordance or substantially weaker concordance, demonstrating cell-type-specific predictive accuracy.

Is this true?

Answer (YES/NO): NO